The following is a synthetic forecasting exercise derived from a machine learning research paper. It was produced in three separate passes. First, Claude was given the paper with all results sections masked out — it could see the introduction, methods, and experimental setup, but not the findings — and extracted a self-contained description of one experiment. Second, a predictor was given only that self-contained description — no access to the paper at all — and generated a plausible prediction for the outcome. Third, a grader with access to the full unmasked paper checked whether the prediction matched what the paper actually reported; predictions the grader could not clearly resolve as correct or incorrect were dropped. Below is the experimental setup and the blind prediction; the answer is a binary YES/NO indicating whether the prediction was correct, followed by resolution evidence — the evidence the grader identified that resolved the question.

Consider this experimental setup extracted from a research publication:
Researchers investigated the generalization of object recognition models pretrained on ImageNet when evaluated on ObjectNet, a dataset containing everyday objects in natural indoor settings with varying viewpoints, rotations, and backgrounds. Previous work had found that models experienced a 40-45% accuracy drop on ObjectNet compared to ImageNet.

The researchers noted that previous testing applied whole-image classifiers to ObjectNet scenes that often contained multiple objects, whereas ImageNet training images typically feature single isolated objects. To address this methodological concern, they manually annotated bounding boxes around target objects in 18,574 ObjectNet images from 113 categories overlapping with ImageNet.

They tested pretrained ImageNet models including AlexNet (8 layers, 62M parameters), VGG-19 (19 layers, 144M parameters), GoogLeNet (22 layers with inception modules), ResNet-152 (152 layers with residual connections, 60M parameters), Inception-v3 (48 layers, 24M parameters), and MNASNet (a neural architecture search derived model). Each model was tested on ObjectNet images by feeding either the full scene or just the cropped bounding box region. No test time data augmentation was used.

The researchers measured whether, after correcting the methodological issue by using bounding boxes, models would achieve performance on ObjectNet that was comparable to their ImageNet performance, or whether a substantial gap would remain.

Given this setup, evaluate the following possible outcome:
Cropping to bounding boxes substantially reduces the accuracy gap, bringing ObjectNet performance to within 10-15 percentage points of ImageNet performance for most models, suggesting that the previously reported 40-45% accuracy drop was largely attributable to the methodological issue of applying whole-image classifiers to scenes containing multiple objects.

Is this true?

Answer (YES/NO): NO